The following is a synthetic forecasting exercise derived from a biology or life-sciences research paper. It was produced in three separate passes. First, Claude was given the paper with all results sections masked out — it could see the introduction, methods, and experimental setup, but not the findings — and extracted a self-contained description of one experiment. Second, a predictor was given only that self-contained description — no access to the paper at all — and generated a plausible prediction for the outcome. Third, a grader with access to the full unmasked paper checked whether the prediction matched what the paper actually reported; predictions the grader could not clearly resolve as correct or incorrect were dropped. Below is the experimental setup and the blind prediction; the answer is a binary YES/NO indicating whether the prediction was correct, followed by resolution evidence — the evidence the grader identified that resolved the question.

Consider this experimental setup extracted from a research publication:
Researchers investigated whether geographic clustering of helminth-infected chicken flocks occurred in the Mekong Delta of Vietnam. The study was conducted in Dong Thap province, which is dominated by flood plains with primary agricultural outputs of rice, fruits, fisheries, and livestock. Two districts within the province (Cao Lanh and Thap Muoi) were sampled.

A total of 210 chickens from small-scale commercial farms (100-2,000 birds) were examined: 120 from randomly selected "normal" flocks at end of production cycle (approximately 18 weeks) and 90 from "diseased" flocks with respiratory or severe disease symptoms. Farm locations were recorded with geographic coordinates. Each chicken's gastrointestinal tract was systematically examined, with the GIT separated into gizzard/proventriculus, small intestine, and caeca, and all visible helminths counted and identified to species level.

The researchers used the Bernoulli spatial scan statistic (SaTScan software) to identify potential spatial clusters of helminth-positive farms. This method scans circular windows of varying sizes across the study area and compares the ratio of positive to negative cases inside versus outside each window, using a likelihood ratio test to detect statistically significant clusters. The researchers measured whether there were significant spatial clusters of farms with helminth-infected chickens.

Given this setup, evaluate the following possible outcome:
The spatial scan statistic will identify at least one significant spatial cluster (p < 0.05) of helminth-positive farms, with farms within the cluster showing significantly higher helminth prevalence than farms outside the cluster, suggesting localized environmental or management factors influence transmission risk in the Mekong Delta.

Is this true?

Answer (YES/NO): NO